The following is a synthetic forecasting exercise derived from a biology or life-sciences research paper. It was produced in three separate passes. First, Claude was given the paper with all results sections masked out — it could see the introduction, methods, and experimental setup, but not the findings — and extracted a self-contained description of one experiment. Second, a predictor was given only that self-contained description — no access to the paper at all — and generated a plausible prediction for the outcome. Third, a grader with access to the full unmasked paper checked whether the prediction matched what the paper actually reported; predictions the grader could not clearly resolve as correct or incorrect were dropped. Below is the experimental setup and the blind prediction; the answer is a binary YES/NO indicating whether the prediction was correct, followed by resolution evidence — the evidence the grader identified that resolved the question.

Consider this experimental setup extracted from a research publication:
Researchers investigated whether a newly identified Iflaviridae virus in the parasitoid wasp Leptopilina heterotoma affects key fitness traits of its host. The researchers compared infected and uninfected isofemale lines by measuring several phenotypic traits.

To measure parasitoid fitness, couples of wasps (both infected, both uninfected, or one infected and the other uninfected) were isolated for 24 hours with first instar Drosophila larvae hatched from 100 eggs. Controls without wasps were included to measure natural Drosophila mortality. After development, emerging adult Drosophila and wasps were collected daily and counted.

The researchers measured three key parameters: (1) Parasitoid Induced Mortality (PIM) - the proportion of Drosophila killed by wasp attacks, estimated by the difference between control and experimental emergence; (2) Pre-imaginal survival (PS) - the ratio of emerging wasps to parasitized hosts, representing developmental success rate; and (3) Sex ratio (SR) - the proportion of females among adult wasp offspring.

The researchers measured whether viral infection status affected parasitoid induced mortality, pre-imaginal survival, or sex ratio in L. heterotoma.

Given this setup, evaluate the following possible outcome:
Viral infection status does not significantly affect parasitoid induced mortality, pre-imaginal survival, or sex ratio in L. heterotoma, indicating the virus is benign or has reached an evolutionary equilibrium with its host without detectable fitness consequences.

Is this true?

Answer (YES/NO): YES